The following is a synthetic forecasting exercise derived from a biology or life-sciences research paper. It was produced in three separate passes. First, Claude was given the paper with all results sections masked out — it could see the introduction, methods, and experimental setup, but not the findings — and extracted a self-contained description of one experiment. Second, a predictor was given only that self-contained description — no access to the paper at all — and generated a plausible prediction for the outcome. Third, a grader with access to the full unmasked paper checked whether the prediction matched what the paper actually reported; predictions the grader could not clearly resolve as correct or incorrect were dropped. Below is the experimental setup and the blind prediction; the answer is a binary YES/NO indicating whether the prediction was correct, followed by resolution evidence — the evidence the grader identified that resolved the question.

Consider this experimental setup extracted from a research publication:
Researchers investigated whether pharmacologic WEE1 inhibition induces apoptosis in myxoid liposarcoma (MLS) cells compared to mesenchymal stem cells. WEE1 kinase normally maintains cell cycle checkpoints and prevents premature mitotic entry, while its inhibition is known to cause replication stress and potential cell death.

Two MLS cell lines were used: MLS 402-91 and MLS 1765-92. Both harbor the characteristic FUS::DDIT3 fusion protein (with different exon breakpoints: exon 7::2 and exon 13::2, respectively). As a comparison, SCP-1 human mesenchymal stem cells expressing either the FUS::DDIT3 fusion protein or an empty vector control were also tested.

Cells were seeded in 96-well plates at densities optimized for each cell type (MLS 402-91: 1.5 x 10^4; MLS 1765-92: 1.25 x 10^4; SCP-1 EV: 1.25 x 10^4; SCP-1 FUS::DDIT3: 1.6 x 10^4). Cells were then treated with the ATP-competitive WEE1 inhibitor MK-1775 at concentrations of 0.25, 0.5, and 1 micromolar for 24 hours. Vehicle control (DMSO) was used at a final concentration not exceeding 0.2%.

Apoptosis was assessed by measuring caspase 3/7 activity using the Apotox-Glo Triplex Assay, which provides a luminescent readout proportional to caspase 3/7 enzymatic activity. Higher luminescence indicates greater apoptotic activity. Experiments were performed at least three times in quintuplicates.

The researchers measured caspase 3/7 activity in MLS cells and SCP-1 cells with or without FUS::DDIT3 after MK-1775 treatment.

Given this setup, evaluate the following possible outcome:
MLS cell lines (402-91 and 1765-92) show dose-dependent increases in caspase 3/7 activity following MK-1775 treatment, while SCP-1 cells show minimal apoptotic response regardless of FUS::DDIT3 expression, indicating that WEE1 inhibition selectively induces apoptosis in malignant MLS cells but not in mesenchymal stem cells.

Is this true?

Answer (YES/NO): NO